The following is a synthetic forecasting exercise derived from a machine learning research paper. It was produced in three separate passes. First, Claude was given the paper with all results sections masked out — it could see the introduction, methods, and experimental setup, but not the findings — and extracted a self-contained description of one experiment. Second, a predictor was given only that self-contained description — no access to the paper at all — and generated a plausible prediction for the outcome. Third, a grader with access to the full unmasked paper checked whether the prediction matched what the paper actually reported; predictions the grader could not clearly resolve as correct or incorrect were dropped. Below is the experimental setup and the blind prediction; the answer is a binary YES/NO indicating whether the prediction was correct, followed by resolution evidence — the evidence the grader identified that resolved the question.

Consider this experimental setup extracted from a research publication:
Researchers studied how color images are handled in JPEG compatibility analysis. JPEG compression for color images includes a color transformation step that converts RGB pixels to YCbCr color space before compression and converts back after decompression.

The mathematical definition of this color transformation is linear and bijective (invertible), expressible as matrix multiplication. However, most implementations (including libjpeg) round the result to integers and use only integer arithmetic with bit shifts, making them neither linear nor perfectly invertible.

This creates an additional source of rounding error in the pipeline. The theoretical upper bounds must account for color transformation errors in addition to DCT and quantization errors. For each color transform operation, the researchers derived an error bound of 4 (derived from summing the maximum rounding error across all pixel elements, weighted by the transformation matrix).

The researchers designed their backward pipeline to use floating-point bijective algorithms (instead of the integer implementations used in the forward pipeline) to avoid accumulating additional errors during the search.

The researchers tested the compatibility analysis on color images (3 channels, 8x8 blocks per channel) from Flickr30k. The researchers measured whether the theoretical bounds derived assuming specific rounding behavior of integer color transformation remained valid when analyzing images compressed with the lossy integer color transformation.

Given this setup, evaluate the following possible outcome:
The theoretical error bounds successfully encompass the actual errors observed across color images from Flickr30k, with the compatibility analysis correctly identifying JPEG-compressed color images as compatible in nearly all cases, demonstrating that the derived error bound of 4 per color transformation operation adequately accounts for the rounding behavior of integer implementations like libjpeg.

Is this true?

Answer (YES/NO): YES